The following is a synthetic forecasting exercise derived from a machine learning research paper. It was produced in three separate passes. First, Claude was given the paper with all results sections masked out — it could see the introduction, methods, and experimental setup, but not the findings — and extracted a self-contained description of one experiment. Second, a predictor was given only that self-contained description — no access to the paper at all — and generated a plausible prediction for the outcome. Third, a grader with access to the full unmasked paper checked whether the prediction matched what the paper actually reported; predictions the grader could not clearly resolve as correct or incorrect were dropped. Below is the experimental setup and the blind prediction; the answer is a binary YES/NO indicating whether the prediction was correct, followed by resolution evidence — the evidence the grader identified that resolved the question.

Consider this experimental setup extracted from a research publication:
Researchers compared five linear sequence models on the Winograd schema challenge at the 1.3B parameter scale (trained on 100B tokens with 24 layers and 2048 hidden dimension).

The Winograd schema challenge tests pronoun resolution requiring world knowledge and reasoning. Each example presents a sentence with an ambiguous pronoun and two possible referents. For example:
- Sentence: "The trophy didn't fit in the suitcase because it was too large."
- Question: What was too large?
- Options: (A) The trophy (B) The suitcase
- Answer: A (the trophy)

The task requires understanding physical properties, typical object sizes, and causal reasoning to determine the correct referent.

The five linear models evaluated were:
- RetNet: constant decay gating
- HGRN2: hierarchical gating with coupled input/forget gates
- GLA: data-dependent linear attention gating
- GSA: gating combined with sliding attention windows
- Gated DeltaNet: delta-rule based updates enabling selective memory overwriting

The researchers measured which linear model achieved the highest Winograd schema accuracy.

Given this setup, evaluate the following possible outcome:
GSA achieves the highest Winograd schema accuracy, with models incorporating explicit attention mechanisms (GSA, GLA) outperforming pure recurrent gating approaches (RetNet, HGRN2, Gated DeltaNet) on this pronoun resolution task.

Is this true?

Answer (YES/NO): NO